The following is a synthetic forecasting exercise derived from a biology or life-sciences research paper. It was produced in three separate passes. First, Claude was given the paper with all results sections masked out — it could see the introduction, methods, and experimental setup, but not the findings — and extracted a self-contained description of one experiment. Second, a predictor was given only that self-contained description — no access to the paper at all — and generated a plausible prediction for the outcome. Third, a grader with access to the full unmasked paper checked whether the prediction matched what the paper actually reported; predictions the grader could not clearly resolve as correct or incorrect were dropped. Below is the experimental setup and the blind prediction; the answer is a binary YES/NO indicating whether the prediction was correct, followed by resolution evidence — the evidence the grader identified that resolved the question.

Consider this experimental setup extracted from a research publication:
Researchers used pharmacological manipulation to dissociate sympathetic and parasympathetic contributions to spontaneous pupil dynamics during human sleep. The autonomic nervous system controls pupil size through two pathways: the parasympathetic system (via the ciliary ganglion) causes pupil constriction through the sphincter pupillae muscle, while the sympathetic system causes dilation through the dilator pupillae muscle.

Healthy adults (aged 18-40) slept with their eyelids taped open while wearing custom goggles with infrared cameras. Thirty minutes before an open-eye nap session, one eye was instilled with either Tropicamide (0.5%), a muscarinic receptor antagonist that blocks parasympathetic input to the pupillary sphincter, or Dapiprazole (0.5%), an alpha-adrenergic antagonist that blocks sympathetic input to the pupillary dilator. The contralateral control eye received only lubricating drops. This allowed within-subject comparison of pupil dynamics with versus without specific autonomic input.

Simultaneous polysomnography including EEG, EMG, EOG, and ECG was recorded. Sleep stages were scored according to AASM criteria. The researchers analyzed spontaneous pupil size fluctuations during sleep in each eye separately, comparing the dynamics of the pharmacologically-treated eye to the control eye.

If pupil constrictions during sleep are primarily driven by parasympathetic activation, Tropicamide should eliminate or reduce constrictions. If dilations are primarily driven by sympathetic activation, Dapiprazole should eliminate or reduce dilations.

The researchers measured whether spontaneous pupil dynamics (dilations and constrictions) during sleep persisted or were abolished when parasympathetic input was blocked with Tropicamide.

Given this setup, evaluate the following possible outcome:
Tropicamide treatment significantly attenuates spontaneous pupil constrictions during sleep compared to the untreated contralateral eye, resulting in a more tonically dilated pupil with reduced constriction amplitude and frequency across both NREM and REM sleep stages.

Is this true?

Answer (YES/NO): YES